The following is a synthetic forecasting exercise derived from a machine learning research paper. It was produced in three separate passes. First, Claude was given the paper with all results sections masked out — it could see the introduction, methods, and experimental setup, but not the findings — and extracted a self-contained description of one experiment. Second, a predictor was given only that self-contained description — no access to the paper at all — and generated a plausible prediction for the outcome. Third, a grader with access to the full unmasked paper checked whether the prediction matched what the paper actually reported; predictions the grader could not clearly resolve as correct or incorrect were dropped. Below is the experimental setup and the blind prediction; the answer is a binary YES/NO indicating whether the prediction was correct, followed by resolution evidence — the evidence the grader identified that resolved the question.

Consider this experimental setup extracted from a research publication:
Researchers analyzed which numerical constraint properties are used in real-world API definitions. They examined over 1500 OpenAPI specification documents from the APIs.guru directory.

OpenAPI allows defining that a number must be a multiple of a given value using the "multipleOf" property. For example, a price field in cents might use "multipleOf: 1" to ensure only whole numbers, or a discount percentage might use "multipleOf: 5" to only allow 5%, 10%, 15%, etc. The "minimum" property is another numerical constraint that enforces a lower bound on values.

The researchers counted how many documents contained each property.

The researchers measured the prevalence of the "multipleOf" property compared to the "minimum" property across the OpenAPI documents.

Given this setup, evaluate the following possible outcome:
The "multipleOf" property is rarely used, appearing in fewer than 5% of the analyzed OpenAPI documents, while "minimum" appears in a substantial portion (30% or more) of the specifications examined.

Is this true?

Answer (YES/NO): NO